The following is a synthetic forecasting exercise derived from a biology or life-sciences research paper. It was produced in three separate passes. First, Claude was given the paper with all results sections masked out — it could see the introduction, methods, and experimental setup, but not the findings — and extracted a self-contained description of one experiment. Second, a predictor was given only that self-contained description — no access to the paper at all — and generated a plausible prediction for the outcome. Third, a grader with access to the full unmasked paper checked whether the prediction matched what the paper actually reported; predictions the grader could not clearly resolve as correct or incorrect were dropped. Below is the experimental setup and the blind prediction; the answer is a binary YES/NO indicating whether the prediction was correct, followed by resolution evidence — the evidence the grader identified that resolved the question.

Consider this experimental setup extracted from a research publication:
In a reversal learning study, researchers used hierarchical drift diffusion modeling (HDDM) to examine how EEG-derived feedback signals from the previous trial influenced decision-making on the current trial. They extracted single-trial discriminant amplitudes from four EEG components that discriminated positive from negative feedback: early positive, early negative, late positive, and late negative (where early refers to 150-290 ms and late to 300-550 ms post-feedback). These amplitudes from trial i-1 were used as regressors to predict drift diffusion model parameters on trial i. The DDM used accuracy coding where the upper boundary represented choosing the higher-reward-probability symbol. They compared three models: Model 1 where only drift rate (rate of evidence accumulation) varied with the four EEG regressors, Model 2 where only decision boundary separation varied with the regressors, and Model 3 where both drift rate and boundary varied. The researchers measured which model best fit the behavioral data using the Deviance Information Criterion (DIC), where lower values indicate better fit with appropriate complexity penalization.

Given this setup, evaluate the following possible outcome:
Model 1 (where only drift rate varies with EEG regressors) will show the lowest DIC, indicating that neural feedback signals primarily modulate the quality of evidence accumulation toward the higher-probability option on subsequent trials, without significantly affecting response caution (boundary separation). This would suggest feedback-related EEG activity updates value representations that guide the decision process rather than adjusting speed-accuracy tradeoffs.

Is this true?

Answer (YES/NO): NO